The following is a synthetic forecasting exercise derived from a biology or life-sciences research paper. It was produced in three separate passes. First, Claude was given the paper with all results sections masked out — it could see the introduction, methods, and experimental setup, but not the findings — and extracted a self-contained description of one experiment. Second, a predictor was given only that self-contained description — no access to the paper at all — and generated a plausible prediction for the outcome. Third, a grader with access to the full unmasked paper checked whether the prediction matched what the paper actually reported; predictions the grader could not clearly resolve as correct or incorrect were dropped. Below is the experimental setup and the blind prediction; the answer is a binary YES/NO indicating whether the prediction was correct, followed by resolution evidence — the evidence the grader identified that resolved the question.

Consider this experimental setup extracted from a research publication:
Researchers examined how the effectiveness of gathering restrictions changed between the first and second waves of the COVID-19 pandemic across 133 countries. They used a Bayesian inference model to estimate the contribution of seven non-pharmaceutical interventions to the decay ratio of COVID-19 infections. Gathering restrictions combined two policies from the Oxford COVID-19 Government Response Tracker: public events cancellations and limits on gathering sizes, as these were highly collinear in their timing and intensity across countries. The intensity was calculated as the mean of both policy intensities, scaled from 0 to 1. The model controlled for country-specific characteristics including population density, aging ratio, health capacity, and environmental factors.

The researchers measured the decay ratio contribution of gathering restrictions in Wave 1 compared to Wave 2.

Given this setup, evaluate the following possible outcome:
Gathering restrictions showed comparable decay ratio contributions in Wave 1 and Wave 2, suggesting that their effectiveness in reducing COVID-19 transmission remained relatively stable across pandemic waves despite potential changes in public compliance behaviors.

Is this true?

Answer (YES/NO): NO